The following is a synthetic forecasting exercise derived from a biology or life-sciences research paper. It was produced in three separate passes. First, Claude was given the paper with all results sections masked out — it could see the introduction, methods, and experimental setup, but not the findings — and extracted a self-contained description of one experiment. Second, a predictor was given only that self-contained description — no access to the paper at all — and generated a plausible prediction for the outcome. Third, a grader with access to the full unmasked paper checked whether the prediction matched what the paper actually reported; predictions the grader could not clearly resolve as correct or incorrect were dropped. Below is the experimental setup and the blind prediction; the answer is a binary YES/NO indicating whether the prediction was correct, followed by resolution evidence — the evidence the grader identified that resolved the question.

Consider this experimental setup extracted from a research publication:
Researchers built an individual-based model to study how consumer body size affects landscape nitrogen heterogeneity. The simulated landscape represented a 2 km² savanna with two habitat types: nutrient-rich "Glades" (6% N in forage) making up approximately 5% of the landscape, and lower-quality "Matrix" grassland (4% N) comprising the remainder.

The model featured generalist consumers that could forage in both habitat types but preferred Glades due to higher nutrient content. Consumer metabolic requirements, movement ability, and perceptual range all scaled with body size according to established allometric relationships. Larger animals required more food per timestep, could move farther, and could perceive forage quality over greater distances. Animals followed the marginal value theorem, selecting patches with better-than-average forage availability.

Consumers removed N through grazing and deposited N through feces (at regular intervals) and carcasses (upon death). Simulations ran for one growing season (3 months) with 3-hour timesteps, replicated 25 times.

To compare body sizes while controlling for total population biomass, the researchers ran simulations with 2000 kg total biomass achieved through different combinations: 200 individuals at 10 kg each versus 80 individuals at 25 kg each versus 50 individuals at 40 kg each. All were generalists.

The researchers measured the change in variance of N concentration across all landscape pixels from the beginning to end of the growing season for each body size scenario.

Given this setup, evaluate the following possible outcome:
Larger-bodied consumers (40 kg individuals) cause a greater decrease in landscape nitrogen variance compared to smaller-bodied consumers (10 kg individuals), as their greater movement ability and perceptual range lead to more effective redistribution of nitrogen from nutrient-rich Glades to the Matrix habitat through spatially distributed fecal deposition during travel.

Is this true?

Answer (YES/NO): NO